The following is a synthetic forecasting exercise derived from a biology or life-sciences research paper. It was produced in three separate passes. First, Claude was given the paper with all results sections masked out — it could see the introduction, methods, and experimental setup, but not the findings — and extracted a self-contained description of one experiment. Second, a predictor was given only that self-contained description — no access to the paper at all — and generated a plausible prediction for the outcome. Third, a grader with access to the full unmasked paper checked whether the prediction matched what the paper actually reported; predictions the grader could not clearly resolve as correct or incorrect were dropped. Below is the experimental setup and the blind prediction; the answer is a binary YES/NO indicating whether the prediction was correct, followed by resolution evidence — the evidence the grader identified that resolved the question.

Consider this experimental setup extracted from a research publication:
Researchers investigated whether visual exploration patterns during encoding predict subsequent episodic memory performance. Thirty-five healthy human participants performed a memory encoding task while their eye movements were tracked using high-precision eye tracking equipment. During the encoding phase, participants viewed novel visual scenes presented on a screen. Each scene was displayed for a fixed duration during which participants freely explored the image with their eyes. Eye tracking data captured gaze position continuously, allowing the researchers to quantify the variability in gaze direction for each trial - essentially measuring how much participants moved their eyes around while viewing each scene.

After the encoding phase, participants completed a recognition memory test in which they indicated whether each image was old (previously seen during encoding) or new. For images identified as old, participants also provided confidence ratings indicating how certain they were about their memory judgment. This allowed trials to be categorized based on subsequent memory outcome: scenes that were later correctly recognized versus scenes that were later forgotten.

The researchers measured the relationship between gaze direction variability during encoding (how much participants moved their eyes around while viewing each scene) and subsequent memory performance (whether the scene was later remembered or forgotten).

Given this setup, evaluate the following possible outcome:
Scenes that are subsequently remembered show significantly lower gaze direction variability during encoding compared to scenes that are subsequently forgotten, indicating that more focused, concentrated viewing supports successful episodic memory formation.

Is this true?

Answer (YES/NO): NO